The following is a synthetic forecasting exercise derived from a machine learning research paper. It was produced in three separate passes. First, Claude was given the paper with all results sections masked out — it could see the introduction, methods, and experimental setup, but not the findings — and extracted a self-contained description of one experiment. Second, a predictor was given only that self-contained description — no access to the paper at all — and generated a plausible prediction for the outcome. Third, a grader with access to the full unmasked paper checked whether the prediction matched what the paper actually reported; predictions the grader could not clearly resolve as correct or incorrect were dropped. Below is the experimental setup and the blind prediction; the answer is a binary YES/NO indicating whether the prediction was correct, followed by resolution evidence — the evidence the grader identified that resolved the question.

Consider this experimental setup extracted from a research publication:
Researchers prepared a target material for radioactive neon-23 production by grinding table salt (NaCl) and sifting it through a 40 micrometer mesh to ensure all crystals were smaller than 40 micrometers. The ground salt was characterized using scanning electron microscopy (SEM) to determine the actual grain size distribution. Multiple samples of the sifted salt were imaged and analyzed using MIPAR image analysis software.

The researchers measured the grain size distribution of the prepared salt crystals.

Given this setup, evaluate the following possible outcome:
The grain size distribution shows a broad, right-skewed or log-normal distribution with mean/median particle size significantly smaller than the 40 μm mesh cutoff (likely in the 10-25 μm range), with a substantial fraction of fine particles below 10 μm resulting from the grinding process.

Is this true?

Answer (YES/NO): NO